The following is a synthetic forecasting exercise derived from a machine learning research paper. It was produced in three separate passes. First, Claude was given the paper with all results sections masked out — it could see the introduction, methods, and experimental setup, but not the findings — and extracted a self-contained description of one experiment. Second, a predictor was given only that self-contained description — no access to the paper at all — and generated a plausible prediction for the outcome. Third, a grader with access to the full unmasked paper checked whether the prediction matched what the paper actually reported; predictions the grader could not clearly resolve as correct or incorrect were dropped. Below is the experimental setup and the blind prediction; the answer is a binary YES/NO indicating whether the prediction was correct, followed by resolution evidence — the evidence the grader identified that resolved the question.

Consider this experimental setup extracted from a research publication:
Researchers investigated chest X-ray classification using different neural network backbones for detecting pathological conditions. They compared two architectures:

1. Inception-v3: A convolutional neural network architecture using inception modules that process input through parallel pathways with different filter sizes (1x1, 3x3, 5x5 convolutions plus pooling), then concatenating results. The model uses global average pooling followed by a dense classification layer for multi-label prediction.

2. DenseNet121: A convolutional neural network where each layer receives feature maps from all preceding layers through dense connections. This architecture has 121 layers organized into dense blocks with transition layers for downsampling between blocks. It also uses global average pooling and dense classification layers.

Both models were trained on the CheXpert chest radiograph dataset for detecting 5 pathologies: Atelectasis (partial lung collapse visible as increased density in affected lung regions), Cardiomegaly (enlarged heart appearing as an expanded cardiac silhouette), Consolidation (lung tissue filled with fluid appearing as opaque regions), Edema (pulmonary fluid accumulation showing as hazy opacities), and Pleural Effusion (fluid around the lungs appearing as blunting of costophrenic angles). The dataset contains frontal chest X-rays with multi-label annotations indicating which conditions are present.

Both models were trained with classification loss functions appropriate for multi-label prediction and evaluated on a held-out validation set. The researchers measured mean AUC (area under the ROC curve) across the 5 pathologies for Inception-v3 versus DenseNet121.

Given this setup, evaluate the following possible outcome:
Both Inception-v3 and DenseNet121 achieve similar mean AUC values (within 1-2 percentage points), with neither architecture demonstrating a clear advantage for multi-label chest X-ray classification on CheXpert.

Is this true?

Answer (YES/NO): NO